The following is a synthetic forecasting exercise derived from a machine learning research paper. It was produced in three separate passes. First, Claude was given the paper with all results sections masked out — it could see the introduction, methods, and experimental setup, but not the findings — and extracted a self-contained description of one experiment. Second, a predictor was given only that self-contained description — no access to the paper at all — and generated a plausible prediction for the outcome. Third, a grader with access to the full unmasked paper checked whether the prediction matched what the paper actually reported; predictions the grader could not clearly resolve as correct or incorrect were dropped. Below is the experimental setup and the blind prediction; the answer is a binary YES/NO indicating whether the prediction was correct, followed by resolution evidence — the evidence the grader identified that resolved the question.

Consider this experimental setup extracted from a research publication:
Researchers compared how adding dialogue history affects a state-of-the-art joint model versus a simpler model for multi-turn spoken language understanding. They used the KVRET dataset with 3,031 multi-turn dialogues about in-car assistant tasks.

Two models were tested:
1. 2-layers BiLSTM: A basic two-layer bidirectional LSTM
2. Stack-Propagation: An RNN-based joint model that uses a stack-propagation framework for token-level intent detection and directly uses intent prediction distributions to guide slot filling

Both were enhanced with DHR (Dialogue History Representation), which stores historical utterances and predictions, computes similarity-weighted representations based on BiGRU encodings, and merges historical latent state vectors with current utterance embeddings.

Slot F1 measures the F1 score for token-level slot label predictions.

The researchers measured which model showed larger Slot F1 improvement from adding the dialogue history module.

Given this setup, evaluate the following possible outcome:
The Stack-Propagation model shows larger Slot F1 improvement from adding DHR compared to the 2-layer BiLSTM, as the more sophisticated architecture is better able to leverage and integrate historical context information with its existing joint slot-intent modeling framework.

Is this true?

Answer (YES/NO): YES